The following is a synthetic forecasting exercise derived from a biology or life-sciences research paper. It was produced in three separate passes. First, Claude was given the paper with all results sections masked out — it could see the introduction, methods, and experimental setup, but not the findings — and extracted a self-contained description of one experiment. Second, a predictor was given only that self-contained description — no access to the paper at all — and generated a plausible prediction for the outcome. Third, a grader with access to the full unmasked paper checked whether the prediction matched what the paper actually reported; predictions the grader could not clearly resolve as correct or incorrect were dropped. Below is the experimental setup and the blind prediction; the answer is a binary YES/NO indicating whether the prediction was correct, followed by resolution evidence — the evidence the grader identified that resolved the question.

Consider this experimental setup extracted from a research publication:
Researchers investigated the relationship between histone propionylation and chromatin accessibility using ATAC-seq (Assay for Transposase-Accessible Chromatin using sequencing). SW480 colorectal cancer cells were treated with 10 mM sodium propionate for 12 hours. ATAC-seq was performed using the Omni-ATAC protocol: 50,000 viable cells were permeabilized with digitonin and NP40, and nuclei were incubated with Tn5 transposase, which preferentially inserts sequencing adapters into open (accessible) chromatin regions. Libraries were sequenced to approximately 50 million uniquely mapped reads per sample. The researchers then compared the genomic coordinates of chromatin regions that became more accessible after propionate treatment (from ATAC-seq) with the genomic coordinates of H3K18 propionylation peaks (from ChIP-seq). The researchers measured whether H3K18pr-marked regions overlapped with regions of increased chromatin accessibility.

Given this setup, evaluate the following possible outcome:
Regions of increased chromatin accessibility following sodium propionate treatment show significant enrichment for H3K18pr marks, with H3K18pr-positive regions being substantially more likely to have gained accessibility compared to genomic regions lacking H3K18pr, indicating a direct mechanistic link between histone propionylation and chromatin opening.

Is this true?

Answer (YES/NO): YES